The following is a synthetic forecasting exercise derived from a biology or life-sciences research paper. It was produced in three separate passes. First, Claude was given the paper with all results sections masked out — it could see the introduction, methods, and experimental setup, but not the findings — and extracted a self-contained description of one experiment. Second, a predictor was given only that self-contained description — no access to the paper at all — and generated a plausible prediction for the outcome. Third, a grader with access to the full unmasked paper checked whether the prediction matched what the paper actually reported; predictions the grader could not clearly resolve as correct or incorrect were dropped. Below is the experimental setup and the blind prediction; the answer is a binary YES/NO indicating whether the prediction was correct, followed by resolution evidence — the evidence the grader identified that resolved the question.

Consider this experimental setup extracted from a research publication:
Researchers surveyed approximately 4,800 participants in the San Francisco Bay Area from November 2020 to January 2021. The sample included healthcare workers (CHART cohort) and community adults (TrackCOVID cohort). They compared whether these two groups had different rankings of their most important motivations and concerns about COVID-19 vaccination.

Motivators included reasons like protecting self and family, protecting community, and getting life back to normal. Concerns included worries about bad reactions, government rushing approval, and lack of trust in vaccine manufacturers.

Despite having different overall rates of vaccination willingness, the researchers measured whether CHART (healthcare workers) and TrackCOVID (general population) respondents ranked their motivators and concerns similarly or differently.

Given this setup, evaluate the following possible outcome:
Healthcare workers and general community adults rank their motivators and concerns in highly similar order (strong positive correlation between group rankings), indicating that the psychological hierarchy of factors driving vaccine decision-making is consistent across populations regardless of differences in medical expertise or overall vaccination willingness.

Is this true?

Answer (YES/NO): YES